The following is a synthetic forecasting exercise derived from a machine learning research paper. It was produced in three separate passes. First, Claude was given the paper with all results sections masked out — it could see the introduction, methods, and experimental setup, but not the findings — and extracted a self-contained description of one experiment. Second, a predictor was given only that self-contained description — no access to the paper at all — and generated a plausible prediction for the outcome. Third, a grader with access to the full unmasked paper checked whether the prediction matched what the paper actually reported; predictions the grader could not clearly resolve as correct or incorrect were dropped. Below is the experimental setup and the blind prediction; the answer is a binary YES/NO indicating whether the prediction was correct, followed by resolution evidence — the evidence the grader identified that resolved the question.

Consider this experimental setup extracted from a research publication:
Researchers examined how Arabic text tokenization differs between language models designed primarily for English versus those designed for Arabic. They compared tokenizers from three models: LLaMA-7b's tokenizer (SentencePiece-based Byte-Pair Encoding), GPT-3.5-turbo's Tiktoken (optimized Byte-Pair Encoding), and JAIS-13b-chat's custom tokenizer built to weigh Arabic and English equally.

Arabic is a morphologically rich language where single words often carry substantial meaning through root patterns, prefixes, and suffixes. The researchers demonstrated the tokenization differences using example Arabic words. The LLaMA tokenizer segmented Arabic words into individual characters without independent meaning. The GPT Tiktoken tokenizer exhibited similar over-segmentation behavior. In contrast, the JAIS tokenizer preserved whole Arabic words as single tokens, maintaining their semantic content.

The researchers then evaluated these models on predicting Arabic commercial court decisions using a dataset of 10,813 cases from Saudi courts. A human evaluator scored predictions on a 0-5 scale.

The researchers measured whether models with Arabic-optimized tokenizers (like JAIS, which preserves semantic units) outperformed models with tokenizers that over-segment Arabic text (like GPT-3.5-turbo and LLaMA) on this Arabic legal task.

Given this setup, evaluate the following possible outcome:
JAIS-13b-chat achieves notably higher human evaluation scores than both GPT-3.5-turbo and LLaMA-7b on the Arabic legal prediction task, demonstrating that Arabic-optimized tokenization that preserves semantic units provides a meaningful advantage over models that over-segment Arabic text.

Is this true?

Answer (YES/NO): NO